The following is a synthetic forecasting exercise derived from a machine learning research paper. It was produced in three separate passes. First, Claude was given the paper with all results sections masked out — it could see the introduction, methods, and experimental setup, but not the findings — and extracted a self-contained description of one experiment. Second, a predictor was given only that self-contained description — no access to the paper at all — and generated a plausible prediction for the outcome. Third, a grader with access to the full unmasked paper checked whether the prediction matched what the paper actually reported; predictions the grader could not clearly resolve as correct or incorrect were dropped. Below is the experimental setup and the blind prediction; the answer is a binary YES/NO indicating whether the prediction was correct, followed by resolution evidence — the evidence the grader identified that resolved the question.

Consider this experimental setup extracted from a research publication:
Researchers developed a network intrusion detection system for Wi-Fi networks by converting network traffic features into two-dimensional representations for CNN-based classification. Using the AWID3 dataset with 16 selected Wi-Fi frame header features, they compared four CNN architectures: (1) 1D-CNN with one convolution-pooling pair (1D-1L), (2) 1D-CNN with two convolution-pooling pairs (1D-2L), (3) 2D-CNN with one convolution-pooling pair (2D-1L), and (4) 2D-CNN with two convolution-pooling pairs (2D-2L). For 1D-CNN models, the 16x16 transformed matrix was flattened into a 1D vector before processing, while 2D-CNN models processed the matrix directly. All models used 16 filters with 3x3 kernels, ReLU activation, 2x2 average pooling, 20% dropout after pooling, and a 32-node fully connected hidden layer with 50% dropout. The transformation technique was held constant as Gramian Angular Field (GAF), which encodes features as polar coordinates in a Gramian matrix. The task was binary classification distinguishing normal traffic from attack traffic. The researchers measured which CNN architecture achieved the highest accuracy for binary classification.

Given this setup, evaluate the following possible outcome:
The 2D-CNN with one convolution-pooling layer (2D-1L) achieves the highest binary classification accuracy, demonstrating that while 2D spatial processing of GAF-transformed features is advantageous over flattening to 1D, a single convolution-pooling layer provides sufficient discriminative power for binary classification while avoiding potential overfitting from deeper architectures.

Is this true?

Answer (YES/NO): NO